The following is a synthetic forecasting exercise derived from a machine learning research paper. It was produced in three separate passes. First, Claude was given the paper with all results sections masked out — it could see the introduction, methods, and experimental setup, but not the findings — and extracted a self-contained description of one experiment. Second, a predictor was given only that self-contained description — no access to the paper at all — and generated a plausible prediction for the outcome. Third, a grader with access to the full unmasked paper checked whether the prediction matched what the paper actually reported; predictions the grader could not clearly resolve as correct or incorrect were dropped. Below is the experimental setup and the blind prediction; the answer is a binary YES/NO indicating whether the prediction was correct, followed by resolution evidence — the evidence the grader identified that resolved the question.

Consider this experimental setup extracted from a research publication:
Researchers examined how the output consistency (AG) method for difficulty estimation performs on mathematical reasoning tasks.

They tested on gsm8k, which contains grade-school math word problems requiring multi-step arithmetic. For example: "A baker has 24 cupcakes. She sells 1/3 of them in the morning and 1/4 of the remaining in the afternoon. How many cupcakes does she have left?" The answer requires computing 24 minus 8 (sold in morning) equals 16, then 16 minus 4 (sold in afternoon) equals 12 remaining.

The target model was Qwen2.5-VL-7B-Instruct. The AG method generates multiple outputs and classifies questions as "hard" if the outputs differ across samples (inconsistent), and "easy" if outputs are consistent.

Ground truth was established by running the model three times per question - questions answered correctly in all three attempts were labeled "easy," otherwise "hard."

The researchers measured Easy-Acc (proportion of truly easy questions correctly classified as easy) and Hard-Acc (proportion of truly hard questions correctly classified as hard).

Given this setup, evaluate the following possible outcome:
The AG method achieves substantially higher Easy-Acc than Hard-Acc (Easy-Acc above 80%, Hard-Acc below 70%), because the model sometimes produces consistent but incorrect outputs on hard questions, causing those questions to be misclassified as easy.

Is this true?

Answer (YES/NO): NO